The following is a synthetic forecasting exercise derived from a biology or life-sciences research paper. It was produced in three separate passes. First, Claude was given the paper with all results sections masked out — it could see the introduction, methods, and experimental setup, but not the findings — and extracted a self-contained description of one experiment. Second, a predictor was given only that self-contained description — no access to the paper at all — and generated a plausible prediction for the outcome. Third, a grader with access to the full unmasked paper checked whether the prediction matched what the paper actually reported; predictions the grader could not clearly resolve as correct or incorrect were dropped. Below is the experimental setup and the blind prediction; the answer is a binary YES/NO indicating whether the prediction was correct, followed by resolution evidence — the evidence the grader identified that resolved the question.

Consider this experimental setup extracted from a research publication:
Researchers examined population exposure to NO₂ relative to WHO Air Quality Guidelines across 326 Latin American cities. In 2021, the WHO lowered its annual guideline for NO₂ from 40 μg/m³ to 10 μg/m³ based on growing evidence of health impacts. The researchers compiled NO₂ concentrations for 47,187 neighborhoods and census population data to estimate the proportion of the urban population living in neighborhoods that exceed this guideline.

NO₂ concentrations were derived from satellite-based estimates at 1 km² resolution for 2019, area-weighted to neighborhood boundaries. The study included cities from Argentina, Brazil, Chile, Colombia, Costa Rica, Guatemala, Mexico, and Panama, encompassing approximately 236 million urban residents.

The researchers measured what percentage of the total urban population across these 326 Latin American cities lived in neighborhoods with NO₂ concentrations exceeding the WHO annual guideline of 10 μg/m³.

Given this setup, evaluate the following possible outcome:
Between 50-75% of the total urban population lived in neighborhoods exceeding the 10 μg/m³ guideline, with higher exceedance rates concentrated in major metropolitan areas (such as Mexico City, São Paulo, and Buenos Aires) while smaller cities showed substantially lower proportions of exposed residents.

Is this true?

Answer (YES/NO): NO